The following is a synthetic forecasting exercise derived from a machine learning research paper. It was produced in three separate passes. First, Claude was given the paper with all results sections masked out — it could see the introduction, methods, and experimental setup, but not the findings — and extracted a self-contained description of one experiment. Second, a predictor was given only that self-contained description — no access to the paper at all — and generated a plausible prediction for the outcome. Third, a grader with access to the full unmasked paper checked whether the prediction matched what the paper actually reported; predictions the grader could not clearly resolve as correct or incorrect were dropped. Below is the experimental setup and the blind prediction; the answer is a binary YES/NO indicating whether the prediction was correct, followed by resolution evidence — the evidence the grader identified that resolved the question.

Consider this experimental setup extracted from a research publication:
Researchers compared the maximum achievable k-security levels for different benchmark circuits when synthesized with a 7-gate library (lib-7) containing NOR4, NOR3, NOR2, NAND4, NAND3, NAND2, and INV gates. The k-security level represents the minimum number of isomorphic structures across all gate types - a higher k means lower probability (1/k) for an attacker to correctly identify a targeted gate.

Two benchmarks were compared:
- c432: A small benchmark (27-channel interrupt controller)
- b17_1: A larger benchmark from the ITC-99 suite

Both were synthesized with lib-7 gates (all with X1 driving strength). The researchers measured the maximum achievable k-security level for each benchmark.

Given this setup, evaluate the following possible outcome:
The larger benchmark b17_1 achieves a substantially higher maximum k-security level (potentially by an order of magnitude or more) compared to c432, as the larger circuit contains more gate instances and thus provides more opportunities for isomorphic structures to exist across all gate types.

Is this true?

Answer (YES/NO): YES